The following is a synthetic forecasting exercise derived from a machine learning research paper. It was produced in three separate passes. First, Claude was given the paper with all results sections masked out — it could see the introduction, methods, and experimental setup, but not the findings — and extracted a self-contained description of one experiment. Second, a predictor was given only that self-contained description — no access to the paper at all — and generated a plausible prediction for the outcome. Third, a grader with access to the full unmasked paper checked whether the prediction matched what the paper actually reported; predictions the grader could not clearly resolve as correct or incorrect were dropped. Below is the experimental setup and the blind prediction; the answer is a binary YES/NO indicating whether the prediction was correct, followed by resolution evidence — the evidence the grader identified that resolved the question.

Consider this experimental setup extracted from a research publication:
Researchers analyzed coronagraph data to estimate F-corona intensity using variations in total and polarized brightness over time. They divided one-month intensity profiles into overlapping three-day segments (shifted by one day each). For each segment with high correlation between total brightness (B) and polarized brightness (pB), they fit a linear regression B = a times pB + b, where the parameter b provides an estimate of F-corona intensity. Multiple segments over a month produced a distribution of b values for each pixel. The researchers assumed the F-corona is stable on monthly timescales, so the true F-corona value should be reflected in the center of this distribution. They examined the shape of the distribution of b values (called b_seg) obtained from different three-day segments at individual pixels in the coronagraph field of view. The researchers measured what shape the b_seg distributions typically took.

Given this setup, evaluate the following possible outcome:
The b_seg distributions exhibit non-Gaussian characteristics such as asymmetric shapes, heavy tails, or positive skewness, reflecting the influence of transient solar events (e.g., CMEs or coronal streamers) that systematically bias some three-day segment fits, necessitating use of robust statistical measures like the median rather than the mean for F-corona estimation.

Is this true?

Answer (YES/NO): NO